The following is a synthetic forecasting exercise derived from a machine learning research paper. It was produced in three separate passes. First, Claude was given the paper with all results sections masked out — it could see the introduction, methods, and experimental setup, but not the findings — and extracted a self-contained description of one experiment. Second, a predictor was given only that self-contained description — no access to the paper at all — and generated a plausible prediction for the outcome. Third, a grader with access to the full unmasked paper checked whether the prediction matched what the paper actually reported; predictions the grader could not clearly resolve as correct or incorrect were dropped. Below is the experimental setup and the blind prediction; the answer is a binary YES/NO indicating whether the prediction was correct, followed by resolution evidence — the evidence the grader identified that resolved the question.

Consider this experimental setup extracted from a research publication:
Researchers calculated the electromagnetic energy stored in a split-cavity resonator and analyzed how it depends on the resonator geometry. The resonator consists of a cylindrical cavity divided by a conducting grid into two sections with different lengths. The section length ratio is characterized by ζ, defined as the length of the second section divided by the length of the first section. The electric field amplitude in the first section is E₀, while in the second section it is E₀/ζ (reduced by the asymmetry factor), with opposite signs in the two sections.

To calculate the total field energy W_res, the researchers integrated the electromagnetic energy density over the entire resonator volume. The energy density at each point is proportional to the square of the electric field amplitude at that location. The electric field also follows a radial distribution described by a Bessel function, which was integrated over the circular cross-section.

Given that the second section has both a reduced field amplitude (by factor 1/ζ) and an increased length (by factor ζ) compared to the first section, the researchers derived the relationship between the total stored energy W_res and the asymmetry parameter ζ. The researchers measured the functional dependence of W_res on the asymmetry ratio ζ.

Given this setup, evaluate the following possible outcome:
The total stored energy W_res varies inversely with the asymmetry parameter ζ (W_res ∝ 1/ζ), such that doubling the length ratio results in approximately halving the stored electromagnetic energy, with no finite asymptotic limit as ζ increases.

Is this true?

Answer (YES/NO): NO